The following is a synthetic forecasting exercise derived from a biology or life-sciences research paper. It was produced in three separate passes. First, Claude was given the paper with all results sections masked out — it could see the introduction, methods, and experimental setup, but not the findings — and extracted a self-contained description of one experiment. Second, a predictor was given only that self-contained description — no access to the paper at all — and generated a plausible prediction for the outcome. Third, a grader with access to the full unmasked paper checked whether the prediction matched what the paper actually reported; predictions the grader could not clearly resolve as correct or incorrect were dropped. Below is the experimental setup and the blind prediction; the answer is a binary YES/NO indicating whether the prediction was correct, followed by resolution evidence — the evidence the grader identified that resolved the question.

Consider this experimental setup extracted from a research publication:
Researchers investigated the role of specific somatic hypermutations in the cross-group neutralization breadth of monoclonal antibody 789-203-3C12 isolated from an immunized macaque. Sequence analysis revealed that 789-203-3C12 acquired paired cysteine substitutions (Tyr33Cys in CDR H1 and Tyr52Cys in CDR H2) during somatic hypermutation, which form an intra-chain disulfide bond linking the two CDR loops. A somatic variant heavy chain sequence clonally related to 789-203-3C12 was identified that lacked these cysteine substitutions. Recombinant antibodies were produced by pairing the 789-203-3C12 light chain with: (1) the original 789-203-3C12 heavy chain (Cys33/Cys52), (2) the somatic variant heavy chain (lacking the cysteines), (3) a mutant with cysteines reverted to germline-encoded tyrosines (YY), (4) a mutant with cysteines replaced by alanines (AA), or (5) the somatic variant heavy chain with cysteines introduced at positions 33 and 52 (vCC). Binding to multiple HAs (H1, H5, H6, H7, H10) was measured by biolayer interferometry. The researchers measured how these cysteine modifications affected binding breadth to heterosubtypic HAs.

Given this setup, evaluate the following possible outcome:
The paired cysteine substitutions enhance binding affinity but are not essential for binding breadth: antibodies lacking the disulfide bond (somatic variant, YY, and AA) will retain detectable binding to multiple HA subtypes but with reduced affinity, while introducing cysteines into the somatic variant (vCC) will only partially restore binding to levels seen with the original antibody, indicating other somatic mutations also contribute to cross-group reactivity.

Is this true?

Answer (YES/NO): NO